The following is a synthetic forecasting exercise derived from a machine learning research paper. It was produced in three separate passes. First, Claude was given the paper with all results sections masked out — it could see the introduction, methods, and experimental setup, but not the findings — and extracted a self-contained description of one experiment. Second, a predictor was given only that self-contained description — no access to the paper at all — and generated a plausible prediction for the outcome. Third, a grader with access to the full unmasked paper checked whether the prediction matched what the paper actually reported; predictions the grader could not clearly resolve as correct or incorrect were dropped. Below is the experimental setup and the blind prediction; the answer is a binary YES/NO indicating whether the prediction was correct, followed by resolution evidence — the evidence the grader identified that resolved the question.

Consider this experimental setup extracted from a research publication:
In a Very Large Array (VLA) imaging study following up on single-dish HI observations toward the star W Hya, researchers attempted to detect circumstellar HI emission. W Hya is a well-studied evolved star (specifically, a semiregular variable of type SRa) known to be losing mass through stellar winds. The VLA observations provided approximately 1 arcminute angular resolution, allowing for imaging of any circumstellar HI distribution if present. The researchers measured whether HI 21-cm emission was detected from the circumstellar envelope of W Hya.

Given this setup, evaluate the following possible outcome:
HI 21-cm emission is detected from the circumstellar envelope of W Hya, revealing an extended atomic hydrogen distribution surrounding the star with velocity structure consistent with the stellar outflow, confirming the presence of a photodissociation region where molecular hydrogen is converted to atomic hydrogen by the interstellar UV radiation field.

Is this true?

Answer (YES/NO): NO